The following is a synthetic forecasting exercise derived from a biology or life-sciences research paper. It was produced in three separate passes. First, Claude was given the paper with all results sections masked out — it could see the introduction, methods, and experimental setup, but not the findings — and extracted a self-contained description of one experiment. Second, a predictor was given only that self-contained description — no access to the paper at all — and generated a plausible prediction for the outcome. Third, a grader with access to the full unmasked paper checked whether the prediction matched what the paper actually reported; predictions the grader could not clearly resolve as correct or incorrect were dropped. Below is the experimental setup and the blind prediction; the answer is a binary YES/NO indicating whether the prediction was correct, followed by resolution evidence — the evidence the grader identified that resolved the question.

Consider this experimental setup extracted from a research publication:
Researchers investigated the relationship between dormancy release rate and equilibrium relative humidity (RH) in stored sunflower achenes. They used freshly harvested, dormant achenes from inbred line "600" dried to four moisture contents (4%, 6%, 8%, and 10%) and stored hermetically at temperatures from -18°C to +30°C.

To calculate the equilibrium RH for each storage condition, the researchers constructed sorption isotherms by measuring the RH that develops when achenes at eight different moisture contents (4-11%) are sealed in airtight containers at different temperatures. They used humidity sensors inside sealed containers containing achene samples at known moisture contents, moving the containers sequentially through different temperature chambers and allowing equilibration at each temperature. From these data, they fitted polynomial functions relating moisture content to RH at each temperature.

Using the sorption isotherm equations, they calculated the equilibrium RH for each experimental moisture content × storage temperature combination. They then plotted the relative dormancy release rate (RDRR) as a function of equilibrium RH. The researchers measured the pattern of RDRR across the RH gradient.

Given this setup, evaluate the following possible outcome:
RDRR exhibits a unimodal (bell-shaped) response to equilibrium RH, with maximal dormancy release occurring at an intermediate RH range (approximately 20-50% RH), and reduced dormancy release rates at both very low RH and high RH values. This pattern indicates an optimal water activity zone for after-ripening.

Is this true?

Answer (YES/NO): NO